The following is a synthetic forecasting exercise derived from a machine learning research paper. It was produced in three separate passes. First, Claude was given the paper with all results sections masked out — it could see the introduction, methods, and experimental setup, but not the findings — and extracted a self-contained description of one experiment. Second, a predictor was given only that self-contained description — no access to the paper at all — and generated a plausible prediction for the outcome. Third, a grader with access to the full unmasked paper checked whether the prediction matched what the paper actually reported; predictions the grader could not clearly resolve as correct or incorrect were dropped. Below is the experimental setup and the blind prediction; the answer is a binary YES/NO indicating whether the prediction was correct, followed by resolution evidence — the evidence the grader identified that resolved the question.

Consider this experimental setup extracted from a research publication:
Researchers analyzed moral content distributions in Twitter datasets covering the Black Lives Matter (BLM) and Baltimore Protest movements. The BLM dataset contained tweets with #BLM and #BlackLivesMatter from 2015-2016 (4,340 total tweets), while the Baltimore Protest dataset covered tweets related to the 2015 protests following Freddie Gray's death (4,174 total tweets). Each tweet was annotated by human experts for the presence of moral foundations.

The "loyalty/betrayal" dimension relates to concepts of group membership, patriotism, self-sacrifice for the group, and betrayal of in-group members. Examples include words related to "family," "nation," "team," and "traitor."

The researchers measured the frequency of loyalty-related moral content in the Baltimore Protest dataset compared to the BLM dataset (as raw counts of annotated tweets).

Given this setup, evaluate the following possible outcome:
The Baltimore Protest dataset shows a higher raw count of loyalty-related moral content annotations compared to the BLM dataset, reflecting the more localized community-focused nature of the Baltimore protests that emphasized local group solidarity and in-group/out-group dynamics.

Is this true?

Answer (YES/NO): YES